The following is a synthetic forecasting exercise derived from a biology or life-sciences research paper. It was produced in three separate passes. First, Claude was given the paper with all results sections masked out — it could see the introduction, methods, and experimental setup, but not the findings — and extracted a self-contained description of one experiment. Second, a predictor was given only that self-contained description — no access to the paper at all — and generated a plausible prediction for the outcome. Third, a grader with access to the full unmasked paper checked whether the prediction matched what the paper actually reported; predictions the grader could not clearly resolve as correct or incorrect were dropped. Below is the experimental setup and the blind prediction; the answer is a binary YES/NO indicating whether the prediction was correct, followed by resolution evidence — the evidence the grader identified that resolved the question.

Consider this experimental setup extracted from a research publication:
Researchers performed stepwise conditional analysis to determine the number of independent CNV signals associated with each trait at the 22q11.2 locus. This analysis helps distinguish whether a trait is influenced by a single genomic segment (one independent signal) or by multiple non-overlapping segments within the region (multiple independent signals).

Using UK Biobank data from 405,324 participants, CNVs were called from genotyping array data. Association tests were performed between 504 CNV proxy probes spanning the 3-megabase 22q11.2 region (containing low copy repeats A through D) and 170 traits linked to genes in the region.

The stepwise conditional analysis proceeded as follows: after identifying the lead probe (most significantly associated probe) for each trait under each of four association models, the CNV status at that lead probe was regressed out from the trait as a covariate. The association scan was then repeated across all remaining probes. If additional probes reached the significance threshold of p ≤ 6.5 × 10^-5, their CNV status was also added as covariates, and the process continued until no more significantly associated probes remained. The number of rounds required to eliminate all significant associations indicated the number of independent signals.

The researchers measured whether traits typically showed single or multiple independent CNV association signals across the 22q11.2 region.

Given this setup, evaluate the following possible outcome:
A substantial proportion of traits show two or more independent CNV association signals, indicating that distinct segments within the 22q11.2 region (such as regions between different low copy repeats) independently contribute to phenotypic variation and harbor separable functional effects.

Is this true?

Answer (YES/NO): NO